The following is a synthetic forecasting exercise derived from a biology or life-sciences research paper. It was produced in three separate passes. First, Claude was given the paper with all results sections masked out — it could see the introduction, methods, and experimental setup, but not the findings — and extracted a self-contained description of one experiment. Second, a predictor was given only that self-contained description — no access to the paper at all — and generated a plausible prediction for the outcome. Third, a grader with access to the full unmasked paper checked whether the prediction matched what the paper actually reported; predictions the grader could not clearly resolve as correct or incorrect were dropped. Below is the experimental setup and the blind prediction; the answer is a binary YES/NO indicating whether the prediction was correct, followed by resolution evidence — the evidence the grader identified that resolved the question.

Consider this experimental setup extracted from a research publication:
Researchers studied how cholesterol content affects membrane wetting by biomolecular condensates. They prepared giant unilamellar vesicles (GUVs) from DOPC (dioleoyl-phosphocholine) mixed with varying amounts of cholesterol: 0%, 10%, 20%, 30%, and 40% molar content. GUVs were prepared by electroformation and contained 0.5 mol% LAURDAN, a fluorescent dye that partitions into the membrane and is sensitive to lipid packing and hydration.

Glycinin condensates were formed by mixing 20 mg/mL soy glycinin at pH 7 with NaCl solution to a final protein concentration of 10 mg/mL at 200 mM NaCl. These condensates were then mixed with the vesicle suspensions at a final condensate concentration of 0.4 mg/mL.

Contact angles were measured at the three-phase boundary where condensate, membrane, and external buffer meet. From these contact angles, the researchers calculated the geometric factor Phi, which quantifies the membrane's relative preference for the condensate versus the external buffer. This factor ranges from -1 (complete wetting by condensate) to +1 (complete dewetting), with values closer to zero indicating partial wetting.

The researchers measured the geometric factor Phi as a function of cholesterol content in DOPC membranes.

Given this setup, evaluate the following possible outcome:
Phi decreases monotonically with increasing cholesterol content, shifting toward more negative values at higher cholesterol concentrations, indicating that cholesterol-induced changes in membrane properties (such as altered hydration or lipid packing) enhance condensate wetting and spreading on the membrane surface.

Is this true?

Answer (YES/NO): NO